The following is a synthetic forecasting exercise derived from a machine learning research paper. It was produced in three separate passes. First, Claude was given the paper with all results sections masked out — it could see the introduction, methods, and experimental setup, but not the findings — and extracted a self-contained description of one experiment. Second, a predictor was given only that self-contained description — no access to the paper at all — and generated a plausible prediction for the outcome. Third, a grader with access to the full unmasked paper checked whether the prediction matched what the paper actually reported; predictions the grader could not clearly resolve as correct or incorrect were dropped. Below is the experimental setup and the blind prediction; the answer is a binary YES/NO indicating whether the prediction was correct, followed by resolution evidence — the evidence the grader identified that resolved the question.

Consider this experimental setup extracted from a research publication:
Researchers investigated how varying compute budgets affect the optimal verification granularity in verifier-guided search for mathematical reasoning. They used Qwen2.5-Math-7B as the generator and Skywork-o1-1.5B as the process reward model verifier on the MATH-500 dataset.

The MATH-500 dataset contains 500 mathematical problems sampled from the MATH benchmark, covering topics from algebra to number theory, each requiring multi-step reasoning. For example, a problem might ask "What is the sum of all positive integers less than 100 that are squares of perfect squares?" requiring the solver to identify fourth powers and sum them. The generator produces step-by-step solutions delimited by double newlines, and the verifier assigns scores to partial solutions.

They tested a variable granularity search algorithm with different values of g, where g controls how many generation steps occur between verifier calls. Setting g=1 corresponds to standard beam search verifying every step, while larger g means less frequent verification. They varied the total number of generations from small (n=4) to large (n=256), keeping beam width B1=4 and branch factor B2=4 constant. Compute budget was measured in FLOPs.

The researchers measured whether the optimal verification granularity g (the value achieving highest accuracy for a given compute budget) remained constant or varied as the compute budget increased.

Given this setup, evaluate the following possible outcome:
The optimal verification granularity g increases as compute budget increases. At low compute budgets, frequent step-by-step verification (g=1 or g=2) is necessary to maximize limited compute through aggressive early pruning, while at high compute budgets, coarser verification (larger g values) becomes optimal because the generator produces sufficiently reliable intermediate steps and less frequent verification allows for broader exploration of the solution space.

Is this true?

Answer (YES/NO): YES